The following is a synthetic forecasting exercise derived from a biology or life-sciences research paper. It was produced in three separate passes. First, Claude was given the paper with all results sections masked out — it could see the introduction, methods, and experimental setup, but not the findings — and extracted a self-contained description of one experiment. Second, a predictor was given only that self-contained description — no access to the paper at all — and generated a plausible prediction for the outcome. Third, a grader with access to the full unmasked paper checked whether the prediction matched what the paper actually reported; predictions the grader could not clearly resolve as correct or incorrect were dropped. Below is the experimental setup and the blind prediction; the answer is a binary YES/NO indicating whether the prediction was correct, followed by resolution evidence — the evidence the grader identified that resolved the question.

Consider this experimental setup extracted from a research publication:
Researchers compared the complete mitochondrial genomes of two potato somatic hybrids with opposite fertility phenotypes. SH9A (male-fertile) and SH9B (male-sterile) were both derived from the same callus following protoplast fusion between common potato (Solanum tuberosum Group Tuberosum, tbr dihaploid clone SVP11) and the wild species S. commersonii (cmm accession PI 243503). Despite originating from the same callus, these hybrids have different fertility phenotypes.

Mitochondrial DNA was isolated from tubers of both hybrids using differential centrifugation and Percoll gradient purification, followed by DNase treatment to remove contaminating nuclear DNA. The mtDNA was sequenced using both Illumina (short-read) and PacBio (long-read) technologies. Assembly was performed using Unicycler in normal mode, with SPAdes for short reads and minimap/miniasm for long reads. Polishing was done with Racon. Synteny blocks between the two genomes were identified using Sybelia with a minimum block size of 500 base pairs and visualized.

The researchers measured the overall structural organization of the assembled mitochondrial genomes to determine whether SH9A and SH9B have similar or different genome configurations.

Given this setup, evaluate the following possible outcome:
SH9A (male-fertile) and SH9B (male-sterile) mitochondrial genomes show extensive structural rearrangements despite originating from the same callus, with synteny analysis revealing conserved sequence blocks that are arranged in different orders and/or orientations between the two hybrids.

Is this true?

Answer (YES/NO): YES